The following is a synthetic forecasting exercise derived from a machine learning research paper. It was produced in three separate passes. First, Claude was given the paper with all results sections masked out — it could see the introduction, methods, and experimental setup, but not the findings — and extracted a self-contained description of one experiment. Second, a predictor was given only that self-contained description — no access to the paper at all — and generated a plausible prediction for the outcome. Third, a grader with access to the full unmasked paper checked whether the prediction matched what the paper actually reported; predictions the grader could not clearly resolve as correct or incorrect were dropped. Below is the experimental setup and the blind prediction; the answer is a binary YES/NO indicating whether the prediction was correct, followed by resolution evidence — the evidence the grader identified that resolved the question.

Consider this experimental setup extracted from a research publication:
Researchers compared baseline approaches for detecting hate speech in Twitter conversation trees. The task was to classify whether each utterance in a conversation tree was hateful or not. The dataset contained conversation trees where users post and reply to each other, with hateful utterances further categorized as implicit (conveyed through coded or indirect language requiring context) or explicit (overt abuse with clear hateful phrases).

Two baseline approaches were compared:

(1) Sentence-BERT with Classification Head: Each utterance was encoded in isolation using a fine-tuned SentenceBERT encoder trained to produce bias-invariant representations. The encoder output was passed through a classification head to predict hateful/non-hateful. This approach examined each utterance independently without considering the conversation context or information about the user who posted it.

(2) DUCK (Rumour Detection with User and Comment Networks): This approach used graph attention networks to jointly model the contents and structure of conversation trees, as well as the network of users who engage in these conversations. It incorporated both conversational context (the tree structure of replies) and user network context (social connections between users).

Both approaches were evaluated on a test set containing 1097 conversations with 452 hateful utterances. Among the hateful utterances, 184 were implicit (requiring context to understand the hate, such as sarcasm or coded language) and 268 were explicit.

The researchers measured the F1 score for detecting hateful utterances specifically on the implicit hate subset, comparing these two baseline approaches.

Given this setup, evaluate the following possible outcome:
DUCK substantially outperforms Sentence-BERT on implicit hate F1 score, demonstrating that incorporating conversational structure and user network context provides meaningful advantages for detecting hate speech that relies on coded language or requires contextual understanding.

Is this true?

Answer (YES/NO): NO